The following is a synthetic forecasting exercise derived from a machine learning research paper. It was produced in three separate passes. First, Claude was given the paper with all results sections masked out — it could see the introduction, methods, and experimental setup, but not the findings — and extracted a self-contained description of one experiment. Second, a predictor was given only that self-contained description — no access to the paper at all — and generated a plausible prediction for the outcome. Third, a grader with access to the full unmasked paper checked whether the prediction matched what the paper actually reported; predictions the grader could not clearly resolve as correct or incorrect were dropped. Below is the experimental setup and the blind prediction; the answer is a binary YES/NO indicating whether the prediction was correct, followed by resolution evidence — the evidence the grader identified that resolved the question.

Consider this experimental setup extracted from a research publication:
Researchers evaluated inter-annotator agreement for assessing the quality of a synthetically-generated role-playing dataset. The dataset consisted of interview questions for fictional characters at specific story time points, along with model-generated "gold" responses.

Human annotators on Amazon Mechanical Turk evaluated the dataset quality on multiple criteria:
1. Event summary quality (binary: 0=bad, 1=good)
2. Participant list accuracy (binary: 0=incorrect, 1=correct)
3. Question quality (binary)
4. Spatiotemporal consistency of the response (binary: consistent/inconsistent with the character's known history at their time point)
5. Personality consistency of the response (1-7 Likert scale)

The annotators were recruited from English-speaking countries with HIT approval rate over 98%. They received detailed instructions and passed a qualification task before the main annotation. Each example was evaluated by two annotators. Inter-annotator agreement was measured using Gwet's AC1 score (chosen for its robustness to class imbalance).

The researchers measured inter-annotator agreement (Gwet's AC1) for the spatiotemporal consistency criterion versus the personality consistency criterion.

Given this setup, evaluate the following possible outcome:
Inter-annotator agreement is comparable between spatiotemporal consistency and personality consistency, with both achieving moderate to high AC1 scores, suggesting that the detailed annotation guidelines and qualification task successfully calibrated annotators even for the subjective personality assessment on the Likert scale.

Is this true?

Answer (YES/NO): NO